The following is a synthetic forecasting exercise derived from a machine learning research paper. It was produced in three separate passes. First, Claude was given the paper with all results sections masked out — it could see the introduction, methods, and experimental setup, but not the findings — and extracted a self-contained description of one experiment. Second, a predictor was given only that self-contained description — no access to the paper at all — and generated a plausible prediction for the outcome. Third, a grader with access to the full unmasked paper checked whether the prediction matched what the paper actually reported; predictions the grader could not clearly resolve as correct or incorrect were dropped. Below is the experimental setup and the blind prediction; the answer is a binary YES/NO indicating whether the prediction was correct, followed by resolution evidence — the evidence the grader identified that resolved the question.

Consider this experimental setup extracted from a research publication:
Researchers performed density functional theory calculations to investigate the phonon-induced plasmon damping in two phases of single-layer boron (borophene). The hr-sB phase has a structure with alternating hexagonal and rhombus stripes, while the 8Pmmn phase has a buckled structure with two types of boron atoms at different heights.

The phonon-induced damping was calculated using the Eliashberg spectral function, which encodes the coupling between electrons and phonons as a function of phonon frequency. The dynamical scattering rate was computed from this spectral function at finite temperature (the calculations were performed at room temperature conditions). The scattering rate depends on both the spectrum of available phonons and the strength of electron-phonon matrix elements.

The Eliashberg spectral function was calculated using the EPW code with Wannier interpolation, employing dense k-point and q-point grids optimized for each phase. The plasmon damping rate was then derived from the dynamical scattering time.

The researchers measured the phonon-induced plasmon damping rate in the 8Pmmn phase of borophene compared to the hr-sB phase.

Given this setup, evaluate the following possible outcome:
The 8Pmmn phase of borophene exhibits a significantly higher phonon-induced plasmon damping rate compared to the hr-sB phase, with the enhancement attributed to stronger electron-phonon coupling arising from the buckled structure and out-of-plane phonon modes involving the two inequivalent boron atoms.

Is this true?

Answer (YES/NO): NO